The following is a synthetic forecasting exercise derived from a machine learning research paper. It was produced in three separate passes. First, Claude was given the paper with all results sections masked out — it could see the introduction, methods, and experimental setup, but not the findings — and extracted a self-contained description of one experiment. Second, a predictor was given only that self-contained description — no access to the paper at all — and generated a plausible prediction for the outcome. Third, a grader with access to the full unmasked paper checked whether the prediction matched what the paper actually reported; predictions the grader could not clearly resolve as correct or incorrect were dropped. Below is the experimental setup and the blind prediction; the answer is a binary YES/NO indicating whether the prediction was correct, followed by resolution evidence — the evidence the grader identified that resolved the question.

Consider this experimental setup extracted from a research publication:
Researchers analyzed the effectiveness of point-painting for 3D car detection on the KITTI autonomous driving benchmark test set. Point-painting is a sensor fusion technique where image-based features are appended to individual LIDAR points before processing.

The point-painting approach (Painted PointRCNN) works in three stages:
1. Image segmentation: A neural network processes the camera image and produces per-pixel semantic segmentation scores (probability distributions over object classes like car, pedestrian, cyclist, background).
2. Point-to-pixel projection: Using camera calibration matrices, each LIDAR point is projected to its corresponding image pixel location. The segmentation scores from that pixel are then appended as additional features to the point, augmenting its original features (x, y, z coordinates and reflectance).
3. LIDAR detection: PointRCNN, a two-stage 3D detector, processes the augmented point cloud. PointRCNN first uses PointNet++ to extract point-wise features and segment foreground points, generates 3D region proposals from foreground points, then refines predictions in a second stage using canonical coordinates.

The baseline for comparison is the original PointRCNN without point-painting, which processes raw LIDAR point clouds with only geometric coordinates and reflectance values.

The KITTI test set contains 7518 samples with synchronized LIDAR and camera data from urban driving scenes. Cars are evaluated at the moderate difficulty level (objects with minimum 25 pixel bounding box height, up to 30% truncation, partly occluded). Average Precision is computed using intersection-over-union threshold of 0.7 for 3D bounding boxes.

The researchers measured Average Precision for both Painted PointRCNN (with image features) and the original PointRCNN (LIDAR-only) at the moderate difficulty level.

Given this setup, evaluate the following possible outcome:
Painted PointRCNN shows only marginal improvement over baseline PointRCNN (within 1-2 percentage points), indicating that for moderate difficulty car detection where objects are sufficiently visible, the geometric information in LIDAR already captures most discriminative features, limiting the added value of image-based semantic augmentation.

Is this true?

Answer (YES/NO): NO